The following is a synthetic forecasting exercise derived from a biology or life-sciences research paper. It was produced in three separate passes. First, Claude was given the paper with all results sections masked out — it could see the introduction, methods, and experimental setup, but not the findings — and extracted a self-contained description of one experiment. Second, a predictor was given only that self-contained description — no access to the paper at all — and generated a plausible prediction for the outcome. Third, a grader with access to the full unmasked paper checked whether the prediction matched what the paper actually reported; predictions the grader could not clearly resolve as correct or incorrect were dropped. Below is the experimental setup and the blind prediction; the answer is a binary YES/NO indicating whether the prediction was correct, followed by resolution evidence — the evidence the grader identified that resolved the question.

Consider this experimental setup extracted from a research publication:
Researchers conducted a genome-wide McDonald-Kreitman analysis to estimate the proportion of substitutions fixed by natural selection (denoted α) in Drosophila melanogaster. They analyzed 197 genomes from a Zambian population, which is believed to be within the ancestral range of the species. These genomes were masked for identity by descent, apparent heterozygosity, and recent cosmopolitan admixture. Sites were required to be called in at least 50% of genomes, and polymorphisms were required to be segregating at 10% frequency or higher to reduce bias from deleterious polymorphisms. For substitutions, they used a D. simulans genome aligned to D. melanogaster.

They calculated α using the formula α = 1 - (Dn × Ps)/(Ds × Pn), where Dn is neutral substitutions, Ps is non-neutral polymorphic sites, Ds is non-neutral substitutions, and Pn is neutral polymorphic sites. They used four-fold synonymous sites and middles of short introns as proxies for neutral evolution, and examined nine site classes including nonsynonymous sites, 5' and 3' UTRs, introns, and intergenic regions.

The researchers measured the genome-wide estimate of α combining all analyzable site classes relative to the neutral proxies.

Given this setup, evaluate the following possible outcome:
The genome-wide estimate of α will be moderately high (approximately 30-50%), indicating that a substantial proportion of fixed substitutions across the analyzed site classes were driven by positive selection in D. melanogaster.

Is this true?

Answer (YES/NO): NO